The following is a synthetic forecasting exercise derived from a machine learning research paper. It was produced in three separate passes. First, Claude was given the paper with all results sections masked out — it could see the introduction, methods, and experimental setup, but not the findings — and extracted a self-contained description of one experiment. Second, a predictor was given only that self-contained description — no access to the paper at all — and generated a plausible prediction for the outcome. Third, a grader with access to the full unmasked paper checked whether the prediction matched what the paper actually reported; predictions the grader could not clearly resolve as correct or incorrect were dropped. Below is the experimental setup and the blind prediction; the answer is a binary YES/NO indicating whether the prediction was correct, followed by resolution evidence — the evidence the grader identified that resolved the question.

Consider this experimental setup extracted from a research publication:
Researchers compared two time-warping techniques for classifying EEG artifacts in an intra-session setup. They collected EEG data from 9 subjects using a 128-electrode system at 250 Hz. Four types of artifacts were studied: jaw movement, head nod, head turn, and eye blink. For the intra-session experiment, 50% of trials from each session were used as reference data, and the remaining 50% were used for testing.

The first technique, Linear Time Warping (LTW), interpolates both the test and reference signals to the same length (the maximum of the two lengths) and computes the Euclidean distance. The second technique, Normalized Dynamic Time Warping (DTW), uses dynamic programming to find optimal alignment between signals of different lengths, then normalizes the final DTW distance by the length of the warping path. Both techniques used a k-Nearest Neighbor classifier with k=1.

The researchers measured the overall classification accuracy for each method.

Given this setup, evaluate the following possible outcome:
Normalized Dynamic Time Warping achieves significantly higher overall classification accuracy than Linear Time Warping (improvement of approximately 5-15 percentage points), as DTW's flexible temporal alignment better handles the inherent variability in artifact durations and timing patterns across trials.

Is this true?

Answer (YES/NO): NO